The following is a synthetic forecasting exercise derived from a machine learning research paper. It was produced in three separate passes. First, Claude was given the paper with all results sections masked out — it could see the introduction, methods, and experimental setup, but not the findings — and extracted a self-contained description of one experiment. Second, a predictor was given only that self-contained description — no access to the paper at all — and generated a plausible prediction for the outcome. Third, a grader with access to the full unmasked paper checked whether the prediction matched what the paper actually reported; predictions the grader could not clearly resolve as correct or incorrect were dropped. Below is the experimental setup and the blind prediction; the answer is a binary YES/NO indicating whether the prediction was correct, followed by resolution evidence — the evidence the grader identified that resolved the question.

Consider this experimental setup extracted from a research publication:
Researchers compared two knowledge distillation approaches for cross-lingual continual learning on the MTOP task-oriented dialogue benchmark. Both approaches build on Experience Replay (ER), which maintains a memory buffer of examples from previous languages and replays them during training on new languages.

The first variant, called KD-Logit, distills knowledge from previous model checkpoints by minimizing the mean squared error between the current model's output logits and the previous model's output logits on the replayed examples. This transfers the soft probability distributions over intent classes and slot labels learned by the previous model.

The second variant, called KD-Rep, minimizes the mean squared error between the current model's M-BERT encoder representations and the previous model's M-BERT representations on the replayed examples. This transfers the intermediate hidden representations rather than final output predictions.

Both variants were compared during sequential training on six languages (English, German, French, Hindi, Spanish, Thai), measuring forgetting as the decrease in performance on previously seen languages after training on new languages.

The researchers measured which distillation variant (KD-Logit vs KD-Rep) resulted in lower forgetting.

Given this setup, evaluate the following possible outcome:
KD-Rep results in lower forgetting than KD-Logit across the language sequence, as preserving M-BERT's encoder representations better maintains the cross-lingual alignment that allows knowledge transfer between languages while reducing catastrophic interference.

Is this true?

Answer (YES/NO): NO